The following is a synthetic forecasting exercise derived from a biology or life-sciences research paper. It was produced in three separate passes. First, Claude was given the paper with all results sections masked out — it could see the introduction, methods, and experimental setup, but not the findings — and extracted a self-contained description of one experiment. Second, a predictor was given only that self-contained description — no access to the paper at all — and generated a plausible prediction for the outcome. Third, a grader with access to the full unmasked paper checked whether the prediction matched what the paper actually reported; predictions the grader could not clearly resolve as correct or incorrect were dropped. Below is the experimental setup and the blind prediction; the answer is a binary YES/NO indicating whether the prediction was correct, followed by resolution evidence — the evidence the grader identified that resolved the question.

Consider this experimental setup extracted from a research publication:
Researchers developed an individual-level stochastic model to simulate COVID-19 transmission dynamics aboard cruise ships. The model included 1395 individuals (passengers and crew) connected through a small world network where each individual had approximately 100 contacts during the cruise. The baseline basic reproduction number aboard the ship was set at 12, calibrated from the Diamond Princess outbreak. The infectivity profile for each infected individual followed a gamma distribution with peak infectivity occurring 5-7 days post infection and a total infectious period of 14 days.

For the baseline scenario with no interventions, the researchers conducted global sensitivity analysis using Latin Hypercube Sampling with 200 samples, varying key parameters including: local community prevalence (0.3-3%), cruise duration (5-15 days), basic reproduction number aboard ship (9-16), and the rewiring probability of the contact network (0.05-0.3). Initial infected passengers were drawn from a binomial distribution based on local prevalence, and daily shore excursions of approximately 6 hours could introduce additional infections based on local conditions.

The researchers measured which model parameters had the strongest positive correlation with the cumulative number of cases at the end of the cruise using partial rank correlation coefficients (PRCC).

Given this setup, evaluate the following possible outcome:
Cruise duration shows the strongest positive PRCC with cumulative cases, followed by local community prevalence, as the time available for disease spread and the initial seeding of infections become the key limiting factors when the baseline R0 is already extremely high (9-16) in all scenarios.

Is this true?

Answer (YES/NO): NO